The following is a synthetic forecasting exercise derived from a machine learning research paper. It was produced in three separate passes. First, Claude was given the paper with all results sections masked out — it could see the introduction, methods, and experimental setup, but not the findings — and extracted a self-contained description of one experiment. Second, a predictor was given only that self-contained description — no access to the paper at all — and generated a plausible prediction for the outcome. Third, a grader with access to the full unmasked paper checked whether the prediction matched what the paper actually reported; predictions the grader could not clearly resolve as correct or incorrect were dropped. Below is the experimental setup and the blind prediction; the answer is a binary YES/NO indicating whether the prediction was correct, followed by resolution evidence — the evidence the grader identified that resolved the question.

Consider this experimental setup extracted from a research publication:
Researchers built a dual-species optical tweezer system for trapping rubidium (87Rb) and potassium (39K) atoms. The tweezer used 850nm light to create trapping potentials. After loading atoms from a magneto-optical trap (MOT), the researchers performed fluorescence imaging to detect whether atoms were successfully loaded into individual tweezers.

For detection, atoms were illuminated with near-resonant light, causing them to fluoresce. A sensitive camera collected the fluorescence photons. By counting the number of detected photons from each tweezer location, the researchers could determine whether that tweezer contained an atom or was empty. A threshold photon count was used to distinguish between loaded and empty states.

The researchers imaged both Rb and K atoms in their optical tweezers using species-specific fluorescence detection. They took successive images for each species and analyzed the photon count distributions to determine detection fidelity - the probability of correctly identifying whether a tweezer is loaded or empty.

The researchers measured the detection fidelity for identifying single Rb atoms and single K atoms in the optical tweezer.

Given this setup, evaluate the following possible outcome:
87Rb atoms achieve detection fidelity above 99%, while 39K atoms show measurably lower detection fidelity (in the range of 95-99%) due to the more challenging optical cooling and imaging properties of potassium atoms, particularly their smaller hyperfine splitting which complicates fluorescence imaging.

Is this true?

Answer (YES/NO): NO